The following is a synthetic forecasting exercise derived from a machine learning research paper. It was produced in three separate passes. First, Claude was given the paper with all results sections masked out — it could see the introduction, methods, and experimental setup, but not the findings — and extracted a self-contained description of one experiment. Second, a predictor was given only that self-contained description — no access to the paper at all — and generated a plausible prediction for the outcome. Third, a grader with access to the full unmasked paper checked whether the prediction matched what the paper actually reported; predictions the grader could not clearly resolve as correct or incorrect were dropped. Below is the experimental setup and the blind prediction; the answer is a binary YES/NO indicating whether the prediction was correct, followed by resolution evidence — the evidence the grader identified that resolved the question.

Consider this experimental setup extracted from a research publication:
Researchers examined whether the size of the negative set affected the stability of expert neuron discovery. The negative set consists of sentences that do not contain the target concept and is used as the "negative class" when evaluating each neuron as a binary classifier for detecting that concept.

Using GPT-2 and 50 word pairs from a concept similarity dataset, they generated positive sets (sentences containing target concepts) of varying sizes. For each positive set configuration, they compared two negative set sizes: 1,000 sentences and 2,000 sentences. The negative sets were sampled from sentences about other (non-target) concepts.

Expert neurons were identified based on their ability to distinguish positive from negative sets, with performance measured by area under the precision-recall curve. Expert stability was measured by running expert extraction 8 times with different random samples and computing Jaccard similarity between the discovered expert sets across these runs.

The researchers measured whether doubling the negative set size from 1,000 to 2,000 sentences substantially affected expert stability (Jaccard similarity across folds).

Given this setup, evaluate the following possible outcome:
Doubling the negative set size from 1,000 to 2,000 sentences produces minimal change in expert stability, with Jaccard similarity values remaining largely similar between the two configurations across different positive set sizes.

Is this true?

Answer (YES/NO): NO